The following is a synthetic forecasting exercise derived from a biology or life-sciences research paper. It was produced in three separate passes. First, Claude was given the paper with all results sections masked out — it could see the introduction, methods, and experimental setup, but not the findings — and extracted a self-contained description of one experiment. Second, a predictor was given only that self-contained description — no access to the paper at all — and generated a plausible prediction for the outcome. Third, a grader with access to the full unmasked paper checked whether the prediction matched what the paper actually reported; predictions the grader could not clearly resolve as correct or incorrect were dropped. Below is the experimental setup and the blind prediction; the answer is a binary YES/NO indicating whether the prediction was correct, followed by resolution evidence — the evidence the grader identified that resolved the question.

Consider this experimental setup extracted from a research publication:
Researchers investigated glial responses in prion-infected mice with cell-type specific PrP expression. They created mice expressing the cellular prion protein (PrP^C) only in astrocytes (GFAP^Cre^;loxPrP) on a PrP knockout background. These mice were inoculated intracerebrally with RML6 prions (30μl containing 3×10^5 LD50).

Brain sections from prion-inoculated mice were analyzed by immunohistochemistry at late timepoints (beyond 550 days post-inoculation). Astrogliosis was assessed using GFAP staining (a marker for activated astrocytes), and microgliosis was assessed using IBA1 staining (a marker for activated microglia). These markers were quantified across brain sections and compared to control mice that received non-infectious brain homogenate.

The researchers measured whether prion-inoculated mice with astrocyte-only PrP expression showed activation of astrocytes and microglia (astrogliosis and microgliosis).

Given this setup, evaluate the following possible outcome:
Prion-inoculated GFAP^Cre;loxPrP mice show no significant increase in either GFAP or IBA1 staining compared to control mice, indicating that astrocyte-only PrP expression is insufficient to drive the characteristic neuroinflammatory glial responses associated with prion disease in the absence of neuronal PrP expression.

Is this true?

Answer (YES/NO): YES